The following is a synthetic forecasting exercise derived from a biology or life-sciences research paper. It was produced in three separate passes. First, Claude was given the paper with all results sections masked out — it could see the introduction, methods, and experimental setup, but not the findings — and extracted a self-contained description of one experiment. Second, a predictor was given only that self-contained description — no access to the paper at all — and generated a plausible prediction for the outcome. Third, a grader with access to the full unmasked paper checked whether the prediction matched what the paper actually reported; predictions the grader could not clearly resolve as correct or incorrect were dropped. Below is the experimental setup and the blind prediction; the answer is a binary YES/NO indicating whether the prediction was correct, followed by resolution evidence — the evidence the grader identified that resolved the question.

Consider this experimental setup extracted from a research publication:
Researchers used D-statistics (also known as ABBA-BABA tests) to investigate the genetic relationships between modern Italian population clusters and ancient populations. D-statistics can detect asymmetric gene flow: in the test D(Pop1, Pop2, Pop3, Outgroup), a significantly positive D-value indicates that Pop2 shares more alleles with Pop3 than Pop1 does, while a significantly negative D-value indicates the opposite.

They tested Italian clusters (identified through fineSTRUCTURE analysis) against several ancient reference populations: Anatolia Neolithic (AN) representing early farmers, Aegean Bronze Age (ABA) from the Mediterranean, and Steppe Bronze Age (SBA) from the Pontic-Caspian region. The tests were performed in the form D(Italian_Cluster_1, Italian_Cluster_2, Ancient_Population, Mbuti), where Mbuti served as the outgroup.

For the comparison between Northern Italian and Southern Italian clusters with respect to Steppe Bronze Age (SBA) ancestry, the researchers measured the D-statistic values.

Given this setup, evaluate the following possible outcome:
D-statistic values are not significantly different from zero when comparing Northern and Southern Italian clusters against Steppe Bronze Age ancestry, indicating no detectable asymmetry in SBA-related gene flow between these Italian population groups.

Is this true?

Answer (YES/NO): NO